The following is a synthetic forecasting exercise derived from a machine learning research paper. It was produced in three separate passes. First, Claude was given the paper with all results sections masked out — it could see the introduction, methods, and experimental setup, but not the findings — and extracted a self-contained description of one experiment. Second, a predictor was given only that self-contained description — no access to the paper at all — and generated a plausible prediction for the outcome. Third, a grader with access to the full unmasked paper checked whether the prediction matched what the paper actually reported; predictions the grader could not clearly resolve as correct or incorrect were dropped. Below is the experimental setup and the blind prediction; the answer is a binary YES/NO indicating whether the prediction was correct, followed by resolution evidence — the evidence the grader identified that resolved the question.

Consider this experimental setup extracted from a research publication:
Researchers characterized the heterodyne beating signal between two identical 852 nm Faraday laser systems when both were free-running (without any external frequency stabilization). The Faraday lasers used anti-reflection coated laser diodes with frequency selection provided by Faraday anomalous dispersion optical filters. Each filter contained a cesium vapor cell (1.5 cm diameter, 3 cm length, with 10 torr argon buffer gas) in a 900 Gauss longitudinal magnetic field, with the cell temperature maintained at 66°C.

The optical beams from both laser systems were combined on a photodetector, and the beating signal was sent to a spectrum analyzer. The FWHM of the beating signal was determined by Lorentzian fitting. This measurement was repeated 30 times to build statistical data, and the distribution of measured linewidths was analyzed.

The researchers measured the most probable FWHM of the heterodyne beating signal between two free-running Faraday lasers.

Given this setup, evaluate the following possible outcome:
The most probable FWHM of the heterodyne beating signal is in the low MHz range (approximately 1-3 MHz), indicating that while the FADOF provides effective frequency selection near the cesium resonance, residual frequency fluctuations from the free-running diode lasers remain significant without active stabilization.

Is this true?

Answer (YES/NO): NO